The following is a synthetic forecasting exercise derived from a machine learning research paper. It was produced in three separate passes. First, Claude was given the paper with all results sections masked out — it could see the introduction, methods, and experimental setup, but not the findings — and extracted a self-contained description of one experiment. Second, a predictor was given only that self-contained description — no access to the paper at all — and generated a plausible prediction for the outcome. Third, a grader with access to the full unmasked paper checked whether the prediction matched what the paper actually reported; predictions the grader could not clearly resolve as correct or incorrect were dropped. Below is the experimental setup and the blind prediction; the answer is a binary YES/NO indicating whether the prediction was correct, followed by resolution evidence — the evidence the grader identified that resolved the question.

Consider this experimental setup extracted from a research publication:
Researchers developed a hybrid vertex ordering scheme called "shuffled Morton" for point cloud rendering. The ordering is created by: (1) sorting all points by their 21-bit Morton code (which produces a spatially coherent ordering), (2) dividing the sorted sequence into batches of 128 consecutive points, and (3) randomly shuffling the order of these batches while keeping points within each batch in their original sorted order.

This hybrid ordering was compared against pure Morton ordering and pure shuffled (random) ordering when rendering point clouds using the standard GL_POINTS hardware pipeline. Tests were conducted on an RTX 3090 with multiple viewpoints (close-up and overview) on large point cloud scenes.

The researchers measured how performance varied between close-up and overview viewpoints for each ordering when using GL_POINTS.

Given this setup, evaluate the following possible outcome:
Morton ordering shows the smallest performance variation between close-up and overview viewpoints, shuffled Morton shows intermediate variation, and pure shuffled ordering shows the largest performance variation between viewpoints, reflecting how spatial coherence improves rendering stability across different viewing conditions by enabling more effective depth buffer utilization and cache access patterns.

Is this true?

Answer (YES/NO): NO